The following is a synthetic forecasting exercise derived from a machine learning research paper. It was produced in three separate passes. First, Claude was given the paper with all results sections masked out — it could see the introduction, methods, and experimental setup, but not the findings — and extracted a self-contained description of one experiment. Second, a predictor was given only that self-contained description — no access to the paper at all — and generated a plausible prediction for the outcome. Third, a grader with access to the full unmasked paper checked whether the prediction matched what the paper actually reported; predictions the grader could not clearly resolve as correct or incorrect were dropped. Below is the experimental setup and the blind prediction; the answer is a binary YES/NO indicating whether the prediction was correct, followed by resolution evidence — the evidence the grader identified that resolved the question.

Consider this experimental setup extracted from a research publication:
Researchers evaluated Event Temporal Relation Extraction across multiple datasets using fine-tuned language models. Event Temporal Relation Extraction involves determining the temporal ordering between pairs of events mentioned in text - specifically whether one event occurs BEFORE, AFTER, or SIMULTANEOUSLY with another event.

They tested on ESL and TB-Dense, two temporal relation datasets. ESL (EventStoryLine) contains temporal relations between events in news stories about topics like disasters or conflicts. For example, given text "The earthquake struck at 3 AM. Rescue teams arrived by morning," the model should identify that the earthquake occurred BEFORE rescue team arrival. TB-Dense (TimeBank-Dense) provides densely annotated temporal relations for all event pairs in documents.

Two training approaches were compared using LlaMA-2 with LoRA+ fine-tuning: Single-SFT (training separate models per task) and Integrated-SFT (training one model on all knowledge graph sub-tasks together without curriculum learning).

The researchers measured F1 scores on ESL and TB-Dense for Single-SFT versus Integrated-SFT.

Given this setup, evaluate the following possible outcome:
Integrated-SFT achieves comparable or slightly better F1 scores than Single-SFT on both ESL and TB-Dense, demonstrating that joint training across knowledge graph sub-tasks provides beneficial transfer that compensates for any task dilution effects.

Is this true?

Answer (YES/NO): NO